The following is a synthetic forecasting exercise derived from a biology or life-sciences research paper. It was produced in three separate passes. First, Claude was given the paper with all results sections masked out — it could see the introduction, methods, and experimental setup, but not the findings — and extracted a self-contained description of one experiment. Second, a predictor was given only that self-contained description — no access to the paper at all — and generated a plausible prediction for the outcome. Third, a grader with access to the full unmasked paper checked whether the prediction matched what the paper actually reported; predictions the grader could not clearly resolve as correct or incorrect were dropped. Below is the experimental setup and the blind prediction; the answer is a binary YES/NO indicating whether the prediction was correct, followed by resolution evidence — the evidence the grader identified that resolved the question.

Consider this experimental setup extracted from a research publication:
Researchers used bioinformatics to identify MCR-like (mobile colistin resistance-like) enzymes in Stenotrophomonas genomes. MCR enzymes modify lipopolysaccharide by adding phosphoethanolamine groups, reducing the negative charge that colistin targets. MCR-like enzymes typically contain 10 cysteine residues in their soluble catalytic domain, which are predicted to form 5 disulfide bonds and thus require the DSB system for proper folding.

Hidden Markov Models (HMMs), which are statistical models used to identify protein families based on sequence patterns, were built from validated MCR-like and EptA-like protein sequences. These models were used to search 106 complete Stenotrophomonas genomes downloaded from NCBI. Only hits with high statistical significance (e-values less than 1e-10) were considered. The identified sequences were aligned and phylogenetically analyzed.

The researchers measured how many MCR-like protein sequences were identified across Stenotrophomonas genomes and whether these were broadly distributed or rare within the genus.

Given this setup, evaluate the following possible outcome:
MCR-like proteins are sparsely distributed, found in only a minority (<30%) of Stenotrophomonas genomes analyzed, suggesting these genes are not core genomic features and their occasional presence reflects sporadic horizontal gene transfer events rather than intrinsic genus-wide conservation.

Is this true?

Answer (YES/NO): NO